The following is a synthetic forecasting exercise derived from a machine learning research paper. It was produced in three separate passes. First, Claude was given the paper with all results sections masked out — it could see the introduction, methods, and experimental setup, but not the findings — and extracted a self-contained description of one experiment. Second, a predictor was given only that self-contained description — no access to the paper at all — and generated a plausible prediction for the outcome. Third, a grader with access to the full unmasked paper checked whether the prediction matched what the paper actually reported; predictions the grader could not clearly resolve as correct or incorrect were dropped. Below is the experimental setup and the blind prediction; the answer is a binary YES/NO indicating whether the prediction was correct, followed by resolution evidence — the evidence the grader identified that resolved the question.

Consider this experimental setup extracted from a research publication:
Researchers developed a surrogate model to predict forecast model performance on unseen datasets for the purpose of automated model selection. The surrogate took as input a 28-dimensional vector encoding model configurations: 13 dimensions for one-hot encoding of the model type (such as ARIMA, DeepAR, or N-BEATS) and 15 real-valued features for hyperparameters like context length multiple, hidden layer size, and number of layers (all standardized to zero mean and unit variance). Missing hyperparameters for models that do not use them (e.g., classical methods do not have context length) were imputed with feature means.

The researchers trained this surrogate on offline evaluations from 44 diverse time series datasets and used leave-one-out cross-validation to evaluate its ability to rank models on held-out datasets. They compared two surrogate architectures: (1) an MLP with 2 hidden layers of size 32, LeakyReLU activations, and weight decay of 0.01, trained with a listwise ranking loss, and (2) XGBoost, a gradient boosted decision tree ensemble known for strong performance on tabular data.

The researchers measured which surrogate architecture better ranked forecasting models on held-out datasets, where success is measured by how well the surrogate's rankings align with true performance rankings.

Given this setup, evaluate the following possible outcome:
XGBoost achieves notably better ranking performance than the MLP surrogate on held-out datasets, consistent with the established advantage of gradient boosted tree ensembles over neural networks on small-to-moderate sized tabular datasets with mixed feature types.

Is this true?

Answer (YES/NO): NO